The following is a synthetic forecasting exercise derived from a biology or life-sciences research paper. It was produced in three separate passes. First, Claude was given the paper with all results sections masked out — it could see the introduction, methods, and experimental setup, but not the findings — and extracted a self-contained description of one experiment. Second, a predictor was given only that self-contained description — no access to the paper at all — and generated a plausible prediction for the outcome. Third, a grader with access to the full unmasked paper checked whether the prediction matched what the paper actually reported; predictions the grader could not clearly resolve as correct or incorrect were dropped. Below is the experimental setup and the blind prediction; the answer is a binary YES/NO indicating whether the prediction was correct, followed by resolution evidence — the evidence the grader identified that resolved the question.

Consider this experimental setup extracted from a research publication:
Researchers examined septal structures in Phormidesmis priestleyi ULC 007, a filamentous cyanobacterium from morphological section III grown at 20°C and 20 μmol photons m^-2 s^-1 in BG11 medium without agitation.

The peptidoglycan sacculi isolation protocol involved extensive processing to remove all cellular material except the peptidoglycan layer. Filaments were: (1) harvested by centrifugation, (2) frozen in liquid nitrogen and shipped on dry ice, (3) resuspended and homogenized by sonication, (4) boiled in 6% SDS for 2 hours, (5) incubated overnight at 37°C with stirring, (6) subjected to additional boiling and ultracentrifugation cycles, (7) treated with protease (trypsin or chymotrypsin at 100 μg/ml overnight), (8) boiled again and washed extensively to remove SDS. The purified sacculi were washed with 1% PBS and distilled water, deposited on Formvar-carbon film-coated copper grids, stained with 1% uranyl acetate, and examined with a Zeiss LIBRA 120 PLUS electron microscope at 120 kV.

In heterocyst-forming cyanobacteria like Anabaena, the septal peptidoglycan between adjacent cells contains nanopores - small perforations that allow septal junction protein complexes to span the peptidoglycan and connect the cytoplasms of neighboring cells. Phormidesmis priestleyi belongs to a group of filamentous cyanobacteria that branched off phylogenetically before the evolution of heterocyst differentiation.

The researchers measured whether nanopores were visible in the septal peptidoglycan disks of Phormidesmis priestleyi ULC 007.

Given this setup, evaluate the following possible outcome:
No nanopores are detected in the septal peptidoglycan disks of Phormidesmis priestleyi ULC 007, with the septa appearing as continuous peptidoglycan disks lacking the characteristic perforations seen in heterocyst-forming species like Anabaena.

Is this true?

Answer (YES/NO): NO